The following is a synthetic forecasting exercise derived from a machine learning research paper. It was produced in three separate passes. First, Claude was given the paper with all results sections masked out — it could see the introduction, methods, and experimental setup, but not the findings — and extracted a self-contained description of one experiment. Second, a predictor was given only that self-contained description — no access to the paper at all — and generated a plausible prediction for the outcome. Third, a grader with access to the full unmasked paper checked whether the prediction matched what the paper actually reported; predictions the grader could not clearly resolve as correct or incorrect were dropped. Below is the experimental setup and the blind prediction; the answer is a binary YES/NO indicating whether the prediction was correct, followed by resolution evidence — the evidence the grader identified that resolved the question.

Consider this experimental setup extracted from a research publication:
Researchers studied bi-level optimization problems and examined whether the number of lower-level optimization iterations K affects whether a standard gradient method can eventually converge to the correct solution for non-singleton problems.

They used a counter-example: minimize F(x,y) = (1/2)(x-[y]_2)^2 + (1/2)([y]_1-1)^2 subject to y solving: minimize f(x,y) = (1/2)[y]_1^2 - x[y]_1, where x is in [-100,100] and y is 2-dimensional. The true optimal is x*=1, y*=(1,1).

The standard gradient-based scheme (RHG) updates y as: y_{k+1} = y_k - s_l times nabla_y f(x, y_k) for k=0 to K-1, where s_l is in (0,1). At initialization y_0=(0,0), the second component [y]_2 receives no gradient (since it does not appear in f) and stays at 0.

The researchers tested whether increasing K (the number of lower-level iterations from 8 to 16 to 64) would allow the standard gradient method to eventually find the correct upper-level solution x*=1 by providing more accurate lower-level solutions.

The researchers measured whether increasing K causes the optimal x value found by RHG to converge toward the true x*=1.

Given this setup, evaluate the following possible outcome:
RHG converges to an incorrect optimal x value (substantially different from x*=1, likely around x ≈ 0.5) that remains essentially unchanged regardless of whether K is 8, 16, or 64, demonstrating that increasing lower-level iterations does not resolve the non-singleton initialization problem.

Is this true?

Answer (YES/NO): YES